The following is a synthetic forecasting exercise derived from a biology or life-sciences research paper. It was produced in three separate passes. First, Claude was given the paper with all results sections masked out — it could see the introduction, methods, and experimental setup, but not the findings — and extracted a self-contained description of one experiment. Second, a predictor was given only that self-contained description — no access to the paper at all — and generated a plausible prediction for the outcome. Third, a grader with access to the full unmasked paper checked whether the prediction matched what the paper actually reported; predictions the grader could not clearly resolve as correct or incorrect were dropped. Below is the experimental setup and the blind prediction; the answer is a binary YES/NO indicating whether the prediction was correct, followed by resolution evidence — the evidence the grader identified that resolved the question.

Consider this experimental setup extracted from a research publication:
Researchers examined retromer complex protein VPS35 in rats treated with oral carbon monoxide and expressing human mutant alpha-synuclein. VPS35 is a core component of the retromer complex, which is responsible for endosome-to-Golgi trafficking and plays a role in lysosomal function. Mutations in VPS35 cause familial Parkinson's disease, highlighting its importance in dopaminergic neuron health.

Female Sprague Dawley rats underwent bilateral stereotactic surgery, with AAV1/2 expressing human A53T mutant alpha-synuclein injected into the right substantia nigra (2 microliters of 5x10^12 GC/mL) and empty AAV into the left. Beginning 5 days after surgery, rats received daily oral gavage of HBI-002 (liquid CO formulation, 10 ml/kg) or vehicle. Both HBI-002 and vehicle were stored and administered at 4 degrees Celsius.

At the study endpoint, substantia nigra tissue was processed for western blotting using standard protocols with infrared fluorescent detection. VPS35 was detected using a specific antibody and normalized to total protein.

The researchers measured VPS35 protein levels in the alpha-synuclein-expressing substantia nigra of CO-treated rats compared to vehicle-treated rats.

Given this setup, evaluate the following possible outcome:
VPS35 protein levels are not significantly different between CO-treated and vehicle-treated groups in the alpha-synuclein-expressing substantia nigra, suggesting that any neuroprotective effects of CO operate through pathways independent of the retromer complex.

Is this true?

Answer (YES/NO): YES